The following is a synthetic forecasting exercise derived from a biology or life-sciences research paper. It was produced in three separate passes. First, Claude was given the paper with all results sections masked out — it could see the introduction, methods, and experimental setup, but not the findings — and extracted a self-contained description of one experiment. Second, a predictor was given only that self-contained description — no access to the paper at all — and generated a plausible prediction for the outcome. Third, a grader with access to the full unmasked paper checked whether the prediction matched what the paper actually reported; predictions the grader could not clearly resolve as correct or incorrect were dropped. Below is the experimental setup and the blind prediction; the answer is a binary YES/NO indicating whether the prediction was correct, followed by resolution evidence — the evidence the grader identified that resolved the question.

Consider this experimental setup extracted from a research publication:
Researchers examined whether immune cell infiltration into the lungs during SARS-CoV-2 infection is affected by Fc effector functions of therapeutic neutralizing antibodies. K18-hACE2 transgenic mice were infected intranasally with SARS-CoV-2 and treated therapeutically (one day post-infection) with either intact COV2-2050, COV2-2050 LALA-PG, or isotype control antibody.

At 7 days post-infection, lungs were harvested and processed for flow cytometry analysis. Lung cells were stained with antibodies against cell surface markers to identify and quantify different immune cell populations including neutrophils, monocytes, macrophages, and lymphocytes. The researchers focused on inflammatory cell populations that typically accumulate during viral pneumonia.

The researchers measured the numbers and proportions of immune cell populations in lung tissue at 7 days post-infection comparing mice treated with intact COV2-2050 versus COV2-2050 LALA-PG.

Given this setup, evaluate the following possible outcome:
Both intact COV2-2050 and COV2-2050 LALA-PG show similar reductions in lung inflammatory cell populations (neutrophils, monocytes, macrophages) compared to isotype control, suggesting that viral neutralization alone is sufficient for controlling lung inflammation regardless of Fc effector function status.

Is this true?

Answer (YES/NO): NO